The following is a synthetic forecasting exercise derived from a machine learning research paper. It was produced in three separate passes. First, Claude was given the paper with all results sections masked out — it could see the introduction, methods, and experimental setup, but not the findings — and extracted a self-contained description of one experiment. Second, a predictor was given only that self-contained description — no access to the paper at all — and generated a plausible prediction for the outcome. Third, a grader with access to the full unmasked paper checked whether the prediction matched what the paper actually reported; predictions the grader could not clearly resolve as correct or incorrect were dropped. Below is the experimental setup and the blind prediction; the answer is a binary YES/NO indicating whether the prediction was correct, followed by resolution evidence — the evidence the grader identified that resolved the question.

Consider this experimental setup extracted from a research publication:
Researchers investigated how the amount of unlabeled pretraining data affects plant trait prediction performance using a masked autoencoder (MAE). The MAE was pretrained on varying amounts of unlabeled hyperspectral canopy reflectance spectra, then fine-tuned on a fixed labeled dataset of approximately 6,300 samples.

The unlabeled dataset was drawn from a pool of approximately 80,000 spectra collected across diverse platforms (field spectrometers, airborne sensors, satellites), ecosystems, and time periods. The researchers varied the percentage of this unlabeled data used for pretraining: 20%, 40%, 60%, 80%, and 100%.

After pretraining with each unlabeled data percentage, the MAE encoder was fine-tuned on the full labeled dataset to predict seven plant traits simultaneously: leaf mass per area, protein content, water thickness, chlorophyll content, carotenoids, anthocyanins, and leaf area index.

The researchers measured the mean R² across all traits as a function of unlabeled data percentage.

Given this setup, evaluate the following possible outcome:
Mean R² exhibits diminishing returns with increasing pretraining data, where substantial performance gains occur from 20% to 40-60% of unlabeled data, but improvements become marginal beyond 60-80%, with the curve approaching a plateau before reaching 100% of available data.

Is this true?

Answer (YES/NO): NO